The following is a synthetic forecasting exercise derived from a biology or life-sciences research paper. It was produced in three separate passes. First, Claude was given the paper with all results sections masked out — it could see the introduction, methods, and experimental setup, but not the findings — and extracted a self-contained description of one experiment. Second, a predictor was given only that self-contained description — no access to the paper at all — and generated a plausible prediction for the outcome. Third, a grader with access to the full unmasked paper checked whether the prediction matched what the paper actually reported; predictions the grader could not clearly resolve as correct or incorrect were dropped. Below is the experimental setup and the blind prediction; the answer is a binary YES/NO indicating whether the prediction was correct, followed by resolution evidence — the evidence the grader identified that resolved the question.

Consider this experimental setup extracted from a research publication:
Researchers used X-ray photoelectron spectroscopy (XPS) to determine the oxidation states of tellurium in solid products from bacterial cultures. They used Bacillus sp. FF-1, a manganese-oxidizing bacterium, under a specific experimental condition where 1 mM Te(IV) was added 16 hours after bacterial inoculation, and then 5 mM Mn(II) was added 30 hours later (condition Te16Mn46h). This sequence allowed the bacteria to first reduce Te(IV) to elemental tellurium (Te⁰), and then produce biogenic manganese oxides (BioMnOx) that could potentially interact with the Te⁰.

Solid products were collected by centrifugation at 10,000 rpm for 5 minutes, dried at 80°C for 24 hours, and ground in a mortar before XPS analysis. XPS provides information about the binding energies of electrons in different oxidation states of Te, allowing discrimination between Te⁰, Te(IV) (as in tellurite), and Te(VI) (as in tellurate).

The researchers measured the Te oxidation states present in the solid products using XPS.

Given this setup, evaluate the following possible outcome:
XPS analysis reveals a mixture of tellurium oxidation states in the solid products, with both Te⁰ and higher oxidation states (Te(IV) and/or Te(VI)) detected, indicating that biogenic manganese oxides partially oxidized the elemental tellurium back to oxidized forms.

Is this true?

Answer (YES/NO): YES